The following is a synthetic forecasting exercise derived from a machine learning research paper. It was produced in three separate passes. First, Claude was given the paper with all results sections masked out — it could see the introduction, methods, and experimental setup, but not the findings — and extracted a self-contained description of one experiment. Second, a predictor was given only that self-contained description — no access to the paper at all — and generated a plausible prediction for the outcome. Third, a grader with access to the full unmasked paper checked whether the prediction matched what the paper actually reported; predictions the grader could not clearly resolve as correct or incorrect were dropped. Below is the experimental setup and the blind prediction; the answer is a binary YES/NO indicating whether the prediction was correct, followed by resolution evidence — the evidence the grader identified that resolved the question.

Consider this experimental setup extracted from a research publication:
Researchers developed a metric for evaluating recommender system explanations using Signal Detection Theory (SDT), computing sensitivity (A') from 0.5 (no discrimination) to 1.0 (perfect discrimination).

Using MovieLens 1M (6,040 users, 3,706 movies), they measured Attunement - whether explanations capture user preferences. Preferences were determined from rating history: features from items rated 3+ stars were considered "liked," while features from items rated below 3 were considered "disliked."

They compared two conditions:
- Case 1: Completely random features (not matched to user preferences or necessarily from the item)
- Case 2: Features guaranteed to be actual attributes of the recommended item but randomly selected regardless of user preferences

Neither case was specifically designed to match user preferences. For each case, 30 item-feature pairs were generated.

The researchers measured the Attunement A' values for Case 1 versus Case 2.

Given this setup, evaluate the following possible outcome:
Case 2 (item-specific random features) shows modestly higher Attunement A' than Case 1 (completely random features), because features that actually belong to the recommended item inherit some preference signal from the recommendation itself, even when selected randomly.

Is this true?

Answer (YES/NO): YES